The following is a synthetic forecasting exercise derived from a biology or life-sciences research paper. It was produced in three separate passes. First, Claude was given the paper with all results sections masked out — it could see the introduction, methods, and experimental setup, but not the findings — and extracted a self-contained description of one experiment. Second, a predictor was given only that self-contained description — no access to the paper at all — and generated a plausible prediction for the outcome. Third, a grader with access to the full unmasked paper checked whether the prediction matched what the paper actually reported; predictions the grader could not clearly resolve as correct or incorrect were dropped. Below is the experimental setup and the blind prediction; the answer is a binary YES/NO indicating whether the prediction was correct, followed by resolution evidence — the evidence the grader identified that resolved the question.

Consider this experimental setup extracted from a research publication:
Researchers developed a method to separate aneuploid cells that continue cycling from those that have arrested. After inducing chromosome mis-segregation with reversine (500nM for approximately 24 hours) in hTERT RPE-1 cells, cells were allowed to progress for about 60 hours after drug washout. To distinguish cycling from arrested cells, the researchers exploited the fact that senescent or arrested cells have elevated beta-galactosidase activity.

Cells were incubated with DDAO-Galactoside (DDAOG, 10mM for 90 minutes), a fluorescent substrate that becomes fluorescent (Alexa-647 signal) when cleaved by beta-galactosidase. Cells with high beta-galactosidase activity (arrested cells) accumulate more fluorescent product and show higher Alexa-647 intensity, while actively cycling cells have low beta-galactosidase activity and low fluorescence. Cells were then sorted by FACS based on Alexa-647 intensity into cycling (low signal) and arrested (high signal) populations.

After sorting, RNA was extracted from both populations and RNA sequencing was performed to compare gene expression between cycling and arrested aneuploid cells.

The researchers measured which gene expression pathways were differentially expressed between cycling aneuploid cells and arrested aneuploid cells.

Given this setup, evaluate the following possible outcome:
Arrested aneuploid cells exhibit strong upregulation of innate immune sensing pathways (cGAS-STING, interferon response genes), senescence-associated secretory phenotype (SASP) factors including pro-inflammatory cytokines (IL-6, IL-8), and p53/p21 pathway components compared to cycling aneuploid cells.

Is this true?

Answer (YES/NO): NO